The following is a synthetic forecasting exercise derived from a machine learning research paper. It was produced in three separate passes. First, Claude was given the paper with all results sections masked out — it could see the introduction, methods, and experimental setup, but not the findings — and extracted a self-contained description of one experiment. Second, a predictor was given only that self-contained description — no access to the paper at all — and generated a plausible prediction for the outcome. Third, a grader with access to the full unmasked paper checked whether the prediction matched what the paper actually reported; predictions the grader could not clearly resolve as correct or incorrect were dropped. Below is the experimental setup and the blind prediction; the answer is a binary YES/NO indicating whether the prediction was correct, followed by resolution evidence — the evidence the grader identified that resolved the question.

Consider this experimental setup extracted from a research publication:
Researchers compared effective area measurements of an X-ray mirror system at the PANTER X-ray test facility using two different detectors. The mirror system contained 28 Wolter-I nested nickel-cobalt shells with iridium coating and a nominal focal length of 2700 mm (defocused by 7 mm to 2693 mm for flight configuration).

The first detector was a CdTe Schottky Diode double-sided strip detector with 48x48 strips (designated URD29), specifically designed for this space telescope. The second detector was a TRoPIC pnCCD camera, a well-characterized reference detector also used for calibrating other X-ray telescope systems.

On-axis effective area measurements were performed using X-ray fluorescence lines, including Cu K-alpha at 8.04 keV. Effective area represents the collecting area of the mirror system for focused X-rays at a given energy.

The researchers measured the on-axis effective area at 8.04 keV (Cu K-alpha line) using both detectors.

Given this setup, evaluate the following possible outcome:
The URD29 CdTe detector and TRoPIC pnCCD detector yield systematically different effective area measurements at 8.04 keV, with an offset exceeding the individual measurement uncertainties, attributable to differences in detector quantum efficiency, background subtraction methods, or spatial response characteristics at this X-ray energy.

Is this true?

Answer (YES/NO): NO